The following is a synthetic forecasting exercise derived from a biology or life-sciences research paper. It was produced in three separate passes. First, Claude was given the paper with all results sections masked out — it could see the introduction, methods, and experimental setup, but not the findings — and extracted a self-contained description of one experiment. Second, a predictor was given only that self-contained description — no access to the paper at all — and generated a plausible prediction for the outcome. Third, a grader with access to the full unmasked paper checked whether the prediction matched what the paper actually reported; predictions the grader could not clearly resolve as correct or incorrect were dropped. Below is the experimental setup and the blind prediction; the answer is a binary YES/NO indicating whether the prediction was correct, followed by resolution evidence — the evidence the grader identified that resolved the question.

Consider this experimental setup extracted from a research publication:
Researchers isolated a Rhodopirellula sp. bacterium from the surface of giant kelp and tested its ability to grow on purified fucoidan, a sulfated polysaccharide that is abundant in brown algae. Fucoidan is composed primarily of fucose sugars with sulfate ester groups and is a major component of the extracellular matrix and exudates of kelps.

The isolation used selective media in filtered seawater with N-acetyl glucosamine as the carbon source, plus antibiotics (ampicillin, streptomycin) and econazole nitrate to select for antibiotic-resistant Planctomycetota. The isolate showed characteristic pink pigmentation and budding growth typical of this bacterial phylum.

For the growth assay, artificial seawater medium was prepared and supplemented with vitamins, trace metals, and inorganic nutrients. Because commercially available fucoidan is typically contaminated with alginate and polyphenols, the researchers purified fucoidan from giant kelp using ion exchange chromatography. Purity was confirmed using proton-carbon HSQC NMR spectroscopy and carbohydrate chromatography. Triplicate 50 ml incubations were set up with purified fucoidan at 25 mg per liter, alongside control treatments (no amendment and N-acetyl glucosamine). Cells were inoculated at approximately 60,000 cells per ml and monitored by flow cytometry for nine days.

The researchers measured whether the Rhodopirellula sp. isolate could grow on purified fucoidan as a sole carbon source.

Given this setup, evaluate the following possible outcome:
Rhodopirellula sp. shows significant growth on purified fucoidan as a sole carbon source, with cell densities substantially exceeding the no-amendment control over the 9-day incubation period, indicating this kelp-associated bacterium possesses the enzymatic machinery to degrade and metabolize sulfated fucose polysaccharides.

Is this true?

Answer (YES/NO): YES